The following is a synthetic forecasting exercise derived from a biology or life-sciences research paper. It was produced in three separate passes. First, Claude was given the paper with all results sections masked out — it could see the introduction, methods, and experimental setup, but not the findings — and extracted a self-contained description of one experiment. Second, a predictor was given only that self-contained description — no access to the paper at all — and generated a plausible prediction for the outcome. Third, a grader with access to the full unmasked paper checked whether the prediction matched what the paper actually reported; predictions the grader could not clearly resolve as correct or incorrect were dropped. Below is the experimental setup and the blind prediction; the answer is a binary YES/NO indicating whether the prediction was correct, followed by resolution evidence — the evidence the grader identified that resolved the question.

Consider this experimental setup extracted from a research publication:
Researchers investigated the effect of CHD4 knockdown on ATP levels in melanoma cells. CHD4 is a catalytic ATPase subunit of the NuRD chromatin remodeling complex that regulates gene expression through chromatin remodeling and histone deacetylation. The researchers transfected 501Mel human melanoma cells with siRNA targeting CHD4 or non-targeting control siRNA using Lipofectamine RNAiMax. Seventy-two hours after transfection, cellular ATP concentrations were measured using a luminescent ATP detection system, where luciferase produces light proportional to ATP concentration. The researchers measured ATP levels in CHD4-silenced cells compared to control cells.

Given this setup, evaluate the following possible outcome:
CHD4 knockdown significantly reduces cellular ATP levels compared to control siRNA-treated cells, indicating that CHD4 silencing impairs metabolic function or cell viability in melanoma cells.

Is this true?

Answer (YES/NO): YES